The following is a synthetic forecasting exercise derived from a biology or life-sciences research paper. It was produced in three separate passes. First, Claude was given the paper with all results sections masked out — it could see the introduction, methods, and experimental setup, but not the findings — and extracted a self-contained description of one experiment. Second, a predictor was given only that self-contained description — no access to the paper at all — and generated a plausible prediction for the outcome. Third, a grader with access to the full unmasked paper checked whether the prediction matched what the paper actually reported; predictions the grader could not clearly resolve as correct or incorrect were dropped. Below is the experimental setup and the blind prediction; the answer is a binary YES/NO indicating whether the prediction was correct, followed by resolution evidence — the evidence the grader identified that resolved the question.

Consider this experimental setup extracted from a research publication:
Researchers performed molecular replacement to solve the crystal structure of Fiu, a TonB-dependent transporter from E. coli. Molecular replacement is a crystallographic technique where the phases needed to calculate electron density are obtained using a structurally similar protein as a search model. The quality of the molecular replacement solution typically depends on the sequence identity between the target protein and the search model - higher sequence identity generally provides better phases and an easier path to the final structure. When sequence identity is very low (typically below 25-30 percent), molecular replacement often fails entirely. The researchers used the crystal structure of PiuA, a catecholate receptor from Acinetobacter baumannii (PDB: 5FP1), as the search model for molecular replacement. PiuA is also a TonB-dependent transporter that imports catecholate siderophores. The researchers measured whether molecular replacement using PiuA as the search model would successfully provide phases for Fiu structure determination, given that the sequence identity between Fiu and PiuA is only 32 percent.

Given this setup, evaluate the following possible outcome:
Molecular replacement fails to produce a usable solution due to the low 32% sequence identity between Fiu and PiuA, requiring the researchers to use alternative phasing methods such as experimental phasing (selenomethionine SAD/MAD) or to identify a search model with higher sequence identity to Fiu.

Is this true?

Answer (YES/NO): NO